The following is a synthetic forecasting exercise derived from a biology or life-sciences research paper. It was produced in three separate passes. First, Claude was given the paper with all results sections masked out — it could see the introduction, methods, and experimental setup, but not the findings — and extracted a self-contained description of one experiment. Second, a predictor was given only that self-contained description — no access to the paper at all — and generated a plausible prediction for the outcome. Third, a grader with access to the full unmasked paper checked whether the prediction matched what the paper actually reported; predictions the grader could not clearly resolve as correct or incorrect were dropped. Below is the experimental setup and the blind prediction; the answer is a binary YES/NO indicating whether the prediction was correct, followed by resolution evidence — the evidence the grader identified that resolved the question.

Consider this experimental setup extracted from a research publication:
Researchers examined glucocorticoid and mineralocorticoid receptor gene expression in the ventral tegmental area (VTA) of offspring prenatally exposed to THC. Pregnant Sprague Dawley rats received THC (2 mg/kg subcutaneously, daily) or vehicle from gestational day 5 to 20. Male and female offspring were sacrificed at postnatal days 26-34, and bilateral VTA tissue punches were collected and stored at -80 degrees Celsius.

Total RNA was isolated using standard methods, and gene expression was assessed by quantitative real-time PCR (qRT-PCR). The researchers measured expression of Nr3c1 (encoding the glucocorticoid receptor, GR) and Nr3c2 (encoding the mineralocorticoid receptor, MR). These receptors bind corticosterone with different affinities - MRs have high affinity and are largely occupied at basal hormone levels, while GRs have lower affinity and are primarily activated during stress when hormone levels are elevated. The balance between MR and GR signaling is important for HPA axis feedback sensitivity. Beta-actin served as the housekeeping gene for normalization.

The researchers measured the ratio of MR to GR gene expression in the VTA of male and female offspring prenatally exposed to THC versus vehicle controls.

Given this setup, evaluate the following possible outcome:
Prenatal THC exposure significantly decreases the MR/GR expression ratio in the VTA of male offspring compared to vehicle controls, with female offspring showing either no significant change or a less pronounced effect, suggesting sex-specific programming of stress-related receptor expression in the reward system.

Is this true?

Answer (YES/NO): NO